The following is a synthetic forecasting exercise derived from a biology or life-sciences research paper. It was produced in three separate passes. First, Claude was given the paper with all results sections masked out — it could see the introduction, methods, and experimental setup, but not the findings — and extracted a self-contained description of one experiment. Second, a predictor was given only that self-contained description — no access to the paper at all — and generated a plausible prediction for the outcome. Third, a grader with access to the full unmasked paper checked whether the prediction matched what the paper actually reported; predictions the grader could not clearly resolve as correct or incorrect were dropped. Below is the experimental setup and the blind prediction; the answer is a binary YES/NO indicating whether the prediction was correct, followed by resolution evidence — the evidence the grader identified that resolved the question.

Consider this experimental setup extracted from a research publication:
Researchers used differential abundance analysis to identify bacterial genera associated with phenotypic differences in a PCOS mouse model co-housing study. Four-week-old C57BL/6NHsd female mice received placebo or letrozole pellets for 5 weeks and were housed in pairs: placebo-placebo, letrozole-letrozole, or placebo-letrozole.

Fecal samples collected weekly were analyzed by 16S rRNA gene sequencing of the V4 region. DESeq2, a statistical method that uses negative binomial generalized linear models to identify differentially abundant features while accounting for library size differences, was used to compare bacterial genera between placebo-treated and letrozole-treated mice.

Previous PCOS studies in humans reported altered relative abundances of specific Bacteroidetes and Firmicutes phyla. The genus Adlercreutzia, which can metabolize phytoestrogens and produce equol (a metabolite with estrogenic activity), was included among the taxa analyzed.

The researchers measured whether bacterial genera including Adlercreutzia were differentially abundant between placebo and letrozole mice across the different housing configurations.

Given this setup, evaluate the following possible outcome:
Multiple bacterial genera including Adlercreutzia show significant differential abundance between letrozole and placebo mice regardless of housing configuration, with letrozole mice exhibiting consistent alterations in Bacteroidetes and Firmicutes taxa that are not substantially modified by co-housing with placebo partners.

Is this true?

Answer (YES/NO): NO